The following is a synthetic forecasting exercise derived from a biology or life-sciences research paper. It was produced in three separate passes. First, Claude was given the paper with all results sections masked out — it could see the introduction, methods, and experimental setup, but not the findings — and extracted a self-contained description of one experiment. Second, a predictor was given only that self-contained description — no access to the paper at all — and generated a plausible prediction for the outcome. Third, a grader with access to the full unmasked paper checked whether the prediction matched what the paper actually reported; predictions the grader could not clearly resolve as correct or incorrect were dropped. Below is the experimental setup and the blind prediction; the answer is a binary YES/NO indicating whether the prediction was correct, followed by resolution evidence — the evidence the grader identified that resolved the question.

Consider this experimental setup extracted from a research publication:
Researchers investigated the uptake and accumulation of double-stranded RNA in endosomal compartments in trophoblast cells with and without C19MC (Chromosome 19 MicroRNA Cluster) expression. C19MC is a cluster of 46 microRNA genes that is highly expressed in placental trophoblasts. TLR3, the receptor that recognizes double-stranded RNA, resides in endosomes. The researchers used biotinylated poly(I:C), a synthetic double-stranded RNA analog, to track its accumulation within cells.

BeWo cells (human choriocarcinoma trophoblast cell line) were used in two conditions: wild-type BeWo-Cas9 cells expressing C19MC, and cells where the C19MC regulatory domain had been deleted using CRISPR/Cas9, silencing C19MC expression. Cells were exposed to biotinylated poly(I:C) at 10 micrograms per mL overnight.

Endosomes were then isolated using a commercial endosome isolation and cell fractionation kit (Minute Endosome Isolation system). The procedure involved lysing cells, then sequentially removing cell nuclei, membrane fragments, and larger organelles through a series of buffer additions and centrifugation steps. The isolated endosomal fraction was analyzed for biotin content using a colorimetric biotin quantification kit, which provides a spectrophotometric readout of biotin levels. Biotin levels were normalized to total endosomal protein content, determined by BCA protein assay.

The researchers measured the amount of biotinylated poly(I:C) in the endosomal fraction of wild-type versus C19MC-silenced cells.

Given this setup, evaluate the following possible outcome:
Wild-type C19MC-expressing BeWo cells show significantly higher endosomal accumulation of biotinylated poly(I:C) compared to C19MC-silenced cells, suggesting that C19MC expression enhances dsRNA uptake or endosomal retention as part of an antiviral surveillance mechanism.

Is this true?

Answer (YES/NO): NO